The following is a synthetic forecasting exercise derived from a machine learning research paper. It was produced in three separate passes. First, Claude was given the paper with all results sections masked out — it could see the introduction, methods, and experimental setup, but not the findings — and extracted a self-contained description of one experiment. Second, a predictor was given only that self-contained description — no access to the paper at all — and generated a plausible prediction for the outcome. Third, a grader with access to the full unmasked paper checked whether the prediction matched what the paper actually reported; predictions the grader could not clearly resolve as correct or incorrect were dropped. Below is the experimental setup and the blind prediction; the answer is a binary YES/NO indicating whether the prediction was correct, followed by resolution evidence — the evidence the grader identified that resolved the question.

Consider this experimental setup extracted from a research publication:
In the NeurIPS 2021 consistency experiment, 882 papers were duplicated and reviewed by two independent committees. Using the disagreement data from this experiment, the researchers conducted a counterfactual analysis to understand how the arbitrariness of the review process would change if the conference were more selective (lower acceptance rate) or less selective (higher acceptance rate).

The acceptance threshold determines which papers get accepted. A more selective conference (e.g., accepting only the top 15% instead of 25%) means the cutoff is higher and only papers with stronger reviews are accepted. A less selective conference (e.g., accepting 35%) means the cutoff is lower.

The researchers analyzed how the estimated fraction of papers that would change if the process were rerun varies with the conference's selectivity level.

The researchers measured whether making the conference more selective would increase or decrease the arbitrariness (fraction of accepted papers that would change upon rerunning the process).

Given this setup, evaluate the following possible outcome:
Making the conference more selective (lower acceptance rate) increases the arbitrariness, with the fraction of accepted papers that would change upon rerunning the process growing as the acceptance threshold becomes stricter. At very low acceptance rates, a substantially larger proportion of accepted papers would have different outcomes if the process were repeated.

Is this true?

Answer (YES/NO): YES